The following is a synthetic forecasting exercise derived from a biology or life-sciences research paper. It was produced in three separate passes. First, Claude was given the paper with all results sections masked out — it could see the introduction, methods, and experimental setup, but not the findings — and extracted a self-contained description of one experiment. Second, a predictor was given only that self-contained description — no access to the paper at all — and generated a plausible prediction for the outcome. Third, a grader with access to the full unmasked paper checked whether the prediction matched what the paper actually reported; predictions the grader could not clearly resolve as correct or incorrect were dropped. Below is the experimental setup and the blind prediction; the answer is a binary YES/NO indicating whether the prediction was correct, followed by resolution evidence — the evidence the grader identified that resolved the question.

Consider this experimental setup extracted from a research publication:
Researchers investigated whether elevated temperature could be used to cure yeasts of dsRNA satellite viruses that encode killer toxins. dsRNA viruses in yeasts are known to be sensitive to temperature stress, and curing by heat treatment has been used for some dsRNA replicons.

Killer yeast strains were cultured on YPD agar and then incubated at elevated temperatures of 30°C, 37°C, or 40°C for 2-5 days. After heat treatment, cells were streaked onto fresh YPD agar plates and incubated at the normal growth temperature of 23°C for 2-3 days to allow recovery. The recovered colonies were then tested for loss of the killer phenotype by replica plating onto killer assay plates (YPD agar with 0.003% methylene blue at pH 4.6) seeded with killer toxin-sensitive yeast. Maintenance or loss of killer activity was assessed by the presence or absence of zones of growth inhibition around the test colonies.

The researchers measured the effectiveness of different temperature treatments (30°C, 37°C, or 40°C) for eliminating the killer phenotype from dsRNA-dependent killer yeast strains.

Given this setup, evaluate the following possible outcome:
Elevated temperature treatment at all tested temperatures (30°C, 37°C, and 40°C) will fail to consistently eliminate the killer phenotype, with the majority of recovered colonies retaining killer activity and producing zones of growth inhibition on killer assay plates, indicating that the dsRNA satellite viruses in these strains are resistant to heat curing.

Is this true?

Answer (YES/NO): NO